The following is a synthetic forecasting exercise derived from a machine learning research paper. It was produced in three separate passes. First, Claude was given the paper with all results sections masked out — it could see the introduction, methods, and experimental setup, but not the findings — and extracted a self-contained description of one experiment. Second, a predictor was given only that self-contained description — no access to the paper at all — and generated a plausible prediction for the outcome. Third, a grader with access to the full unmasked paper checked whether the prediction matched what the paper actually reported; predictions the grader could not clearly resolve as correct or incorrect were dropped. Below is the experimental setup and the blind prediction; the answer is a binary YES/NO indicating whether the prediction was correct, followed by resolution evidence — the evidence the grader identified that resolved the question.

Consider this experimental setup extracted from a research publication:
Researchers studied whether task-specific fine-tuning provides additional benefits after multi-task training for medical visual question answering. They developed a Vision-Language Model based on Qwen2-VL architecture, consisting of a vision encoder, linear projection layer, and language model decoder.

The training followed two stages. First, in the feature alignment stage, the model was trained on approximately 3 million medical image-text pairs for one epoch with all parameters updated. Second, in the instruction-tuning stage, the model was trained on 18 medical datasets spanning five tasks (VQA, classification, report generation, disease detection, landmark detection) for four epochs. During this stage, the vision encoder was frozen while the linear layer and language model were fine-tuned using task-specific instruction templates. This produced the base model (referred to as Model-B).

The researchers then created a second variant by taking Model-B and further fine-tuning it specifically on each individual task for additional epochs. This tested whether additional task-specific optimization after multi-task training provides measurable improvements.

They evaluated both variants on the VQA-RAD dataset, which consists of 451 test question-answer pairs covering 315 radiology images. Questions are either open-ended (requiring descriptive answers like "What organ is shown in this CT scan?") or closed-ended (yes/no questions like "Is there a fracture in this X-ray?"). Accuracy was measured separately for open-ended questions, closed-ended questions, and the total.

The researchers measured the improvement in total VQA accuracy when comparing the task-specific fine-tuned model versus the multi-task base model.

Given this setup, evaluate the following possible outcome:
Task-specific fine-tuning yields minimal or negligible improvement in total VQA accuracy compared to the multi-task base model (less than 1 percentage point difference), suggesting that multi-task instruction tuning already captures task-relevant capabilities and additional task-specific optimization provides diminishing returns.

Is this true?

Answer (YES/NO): NO